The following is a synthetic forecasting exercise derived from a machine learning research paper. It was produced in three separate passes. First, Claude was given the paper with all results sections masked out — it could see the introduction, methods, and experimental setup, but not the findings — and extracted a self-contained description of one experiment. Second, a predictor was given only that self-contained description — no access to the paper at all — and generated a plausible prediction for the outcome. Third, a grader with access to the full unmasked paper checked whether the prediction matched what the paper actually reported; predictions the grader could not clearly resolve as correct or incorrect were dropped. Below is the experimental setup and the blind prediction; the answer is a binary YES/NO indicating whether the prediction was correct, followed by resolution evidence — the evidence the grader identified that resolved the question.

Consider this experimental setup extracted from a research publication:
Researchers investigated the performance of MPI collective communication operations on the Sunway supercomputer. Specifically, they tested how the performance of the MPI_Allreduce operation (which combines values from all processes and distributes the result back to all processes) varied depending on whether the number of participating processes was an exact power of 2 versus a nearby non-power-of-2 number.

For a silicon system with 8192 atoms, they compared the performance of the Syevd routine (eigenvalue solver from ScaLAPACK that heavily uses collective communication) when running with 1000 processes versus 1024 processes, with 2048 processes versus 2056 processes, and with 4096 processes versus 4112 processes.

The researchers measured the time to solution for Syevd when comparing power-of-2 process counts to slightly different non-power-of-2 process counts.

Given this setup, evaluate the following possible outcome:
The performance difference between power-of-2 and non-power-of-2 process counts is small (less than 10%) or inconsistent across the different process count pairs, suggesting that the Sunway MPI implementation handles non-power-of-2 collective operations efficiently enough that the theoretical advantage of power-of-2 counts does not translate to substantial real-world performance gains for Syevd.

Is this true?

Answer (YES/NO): NO